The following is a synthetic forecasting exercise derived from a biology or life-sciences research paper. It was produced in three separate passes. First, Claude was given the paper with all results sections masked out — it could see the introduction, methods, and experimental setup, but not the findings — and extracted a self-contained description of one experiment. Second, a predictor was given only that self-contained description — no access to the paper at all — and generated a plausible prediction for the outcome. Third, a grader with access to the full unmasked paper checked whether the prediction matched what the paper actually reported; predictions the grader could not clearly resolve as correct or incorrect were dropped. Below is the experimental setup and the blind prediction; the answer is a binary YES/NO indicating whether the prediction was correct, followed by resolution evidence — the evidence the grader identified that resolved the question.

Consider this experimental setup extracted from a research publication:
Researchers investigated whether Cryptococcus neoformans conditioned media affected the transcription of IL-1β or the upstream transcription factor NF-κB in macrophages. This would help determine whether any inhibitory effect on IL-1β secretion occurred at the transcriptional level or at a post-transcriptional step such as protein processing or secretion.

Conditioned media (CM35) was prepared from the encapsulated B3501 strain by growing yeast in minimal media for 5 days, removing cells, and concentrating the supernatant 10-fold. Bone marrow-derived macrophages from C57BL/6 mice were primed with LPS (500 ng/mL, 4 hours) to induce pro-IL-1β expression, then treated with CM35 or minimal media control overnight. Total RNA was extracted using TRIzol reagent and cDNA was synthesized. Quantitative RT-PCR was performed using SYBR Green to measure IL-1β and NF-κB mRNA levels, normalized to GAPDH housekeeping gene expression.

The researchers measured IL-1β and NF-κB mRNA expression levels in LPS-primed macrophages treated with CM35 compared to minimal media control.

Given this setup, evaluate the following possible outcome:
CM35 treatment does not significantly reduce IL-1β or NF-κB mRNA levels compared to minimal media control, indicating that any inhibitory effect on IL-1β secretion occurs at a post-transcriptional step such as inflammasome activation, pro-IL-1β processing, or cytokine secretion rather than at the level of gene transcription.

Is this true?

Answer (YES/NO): YES